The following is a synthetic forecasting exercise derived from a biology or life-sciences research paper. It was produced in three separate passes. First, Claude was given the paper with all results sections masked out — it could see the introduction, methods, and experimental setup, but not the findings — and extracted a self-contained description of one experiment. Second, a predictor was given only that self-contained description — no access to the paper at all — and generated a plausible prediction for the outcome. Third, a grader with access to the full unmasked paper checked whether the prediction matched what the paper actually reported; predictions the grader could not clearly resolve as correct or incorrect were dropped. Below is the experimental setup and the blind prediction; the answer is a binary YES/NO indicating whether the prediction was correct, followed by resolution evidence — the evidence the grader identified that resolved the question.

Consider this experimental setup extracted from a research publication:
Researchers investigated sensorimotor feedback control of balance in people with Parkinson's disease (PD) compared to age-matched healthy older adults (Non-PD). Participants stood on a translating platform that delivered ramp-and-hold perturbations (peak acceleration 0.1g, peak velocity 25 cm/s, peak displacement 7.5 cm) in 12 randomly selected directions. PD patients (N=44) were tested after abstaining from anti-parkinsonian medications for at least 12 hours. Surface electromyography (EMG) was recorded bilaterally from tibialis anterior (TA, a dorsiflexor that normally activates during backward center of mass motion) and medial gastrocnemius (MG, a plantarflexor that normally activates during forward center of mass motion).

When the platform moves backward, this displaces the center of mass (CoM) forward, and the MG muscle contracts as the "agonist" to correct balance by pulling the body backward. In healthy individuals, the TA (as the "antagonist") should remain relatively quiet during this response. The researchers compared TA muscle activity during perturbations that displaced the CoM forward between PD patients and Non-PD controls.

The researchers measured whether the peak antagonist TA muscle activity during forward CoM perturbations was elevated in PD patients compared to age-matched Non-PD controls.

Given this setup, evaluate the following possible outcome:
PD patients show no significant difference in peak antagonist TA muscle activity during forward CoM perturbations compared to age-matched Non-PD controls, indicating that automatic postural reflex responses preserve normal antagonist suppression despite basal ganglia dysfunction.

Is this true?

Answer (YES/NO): NO